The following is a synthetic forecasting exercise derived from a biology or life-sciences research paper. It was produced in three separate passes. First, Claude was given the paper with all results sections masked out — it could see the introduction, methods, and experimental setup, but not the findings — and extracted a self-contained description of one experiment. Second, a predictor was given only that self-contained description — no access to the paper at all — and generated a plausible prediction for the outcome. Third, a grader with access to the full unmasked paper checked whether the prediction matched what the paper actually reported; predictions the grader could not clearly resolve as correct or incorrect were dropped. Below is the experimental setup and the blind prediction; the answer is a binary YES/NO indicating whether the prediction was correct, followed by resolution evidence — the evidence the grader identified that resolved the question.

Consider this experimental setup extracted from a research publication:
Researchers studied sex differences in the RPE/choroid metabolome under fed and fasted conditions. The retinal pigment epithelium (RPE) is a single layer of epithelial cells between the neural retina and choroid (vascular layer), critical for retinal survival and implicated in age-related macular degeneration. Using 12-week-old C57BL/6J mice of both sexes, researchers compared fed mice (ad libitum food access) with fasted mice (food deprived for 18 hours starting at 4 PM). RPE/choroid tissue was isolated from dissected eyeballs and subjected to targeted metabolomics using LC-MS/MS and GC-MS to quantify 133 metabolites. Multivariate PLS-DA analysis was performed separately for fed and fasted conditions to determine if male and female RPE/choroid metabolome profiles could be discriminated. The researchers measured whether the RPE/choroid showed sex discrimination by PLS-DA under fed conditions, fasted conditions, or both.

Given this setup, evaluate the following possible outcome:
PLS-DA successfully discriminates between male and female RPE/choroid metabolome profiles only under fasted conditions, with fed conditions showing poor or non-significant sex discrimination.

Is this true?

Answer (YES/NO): NO